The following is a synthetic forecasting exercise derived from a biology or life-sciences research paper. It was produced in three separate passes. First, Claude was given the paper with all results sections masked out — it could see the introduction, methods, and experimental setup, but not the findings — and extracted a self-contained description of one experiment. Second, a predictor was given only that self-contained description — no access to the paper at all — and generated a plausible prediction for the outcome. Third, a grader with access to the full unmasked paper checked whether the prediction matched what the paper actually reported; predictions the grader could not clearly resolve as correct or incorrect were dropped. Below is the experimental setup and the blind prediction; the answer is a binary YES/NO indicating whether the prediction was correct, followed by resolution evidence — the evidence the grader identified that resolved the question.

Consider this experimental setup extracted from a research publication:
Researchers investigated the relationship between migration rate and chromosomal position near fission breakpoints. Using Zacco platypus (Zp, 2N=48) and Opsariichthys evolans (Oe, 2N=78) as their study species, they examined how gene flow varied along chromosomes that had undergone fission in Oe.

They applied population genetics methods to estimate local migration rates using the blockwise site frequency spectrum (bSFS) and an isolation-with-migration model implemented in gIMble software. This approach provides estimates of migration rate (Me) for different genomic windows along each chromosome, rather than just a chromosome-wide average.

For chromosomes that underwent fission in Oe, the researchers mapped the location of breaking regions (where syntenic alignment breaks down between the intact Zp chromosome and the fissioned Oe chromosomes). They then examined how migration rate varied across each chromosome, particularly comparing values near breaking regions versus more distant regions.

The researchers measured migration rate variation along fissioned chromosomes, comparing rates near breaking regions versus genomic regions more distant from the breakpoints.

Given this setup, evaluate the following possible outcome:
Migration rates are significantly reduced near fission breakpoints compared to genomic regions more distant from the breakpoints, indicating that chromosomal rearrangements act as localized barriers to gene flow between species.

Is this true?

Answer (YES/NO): YES